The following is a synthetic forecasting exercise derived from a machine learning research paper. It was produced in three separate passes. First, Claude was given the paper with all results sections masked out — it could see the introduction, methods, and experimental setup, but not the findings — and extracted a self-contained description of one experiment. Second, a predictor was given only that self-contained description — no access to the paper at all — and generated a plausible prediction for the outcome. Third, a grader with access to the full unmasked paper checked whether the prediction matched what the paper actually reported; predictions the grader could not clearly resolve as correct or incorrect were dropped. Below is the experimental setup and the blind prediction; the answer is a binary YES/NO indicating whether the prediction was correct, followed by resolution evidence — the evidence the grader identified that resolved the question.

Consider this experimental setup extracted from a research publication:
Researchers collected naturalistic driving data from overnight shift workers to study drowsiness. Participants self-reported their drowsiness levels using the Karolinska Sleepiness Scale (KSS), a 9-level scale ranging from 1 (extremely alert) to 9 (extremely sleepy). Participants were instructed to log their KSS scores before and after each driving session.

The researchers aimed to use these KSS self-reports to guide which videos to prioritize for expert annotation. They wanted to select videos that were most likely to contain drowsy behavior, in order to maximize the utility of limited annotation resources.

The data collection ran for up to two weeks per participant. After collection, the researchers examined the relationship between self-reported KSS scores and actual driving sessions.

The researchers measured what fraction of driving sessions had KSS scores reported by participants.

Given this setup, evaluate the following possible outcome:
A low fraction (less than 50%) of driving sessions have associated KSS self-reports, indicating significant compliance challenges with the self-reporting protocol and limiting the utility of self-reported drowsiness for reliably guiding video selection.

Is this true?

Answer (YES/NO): YES